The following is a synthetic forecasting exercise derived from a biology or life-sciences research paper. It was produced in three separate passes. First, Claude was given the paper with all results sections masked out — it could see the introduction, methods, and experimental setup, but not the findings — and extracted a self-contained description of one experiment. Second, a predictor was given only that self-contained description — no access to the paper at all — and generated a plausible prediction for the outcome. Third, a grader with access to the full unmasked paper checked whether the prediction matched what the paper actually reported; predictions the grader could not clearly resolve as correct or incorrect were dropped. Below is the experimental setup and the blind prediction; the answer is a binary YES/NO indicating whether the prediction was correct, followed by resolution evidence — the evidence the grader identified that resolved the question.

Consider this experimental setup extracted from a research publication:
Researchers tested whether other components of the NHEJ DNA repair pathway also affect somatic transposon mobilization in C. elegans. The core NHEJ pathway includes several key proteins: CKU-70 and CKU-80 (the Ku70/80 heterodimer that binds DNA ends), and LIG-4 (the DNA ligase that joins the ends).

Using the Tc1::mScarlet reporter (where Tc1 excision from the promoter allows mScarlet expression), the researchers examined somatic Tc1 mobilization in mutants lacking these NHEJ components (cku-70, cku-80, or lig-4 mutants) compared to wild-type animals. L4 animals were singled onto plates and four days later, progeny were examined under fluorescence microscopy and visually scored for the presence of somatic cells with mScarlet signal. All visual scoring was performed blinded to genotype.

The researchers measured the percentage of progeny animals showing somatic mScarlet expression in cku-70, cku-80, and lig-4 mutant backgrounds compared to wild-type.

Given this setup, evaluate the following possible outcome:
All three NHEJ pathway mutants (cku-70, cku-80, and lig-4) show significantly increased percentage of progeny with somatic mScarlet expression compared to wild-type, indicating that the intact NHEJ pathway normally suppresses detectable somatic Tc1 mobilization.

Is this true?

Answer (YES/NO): NO